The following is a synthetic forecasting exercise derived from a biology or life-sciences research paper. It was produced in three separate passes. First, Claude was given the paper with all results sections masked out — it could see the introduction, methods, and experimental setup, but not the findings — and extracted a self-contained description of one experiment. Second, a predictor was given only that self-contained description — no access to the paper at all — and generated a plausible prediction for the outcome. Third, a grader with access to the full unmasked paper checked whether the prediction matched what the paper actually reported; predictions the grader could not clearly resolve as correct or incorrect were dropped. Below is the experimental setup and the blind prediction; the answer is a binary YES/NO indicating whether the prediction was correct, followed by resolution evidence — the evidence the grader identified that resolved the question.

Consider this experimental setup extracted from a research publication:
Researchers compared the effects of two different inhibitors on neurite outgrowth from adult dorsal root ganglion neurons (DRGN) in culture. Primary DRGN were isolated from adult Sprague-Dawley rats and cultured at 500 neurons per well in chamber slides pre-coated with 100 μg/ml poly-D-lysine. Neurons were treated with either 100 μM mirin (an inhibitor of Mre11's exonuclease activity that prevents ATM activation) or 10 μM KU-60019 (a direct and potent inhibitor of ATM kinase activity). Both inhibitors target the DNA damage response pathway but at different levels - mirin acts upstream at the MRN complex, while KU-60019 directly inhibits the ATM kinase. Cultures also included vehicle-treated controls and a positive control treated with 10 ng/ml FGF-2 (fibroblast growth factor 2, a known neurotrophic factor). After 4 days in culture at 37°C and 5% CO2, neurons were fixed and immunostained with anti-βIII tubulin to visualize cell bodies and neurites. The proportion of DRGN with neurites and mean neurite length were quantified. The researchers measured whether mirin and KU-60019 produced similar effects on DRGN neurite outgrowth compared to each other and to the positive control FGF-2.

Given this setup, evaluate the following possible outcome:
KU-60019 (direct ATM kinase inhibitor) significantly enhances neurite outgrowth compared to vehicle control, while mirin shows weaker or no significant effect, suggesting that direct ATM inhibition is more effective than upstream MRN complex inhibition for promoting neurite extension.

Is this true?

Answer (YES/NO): NO